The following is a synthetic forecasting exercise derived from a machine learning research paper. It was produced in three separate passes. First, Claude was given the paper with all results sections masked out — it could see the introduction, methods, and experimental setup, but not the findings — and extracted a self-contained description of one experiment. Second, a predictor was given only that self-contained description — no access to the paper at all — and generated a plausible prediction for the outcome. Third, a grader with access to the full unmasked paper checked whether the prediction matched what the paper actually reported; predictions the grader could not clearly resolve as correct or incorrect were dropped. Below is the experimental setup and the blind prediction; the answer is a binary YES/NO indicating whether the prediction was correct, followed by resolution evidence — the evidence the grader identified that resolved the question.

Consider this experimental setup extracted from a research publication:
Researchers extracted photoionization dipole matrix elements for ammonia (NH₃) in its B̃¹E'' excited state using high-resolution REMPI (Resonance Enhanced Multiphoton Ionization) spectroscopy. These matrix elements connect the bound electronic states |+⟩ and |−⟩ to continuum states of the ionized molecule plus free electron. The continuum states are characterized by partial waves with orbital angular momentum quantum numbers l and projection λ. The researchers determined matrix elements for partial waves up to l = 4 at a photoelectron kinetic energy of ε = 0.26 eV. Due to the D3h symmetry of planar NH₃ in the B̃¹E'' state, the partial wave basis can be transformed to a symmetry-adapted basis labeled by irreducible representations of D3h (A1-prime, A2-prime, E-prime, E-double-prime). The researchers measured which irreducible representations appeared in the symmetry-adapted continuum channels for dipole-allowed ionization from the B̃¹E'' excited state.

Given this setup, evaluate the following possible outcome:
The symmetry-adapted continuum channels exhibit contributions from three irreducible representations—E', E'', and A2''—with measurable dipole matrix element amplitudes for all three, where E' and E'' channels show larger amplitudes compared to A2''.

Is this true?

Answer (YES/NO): NO